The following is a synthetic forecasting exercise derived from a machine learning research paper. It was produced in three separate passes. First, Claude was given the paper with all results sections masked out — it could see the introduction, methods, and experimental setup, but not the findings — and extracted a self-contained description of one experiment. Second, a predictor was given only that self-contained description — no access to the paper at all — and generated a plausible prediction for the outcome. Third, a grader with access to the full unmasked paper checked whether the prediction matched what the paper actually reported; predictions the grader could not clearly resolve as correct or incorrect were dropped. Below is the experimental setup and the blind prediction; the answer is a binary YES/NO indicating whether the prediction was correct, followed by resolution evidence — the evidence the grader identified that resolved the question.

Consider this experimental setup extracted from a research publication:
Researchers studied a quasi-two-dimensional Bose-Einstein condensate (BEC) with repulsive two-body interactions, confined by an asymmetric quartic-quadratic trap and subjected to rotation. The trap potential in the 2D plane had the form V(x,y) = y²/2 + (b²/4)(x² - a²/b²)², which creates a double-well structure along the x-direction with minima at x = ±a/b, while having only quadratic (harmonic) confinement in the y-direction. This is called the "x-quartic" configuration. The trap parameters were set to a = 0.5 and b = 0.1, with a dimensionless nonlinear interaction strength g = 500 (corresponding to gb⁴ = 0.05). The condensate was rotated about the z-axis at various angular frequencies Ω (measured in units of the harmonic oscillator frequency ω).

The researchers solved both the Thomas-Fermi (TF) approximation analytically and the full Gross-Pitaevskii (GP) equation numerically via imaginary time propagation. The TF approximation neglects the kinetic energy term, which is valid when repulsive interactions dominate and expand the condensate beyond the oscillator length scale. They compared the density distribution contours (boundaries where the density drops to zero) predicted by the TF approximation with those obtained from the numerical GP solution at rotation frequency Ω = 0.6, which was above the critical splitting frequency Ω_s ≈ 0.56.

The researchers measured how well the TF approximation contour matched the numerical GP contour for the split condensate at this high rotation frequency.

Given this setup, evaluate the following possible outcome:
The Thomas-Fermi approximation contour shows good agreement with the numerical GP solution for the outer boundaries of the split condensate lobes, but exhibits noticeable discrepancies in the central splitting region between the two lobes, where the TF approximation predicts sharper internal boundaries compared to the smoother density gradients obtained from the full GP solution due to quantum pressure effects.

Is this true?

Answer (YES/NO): NO